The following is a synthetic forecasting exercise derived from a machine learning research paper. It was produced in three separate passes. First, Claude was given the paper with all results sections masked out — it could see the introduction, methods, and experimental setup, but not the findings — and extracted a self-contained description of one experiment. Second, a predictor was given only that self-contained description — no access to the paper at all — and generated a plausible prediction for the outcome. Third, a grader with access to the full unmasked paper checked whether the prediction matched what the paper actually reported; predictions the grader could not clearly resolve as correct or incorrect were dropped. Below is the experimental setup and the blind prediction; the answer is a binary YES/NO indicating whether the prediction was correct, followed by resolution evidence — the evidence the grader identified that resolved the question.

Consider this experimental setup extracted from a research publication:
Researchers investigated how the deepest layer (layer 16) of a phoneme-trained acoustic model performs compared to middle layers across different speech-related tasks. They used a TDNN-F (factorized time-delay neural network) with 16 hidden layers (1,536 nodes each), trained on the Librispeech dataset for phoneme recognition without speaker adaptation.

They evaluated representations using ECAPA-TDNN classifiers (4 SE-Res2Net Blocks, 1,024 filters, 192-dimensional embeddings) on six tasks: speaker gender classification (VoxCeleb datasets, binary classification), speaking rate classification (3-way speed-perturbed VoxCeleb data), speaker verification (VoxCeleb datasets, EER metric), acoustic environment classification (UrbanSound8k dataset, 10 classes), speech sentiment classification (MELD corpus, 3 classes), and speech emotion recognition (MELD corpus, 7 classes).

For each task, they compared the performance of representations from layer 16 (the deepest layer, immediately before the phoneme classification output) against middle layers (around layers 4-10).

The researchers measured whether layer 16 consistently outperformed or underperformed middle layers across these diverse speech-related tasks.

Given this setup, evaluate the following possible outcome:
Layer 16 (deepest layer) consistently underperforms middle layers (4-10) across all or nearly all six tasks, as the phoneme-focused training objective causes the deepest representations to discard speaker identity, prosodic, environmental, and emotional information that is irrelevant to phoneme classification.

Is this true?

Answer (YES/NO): NO